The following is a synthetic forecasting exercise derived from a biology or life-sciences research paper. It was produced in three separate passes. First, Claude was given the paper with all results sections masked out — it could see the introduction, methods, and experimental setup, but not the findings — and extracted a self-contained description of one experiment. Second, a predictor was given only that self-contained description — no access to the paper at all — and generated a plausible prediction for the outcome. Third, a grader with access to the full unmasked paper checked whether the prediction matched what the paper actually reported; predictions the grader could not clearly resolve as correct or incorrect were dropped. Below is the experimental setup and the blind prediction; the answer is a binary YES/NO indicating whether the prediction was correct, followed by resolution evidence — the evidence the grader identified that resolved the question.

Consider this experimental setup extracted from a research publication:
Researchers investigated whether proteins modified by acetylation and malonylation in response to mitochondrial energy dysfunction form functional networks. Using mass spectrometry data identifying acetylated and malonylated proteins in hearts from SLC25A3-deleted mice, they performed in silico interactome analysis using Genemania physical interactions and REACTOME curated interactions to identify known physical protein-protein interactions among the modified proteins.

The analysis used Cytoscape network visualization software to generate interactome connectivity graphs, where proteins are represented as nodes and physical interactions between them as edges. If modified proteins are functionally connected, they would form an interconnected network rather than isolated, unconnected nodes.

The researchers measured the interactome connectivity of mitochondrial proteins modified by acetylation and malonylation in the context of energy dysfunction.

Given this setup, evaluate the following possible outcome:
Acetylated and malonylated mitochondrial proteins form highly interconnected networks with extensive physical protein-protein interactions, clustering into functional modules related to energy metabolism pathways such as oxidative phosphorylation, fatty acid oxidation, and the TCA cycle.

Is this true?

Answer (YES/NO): YES